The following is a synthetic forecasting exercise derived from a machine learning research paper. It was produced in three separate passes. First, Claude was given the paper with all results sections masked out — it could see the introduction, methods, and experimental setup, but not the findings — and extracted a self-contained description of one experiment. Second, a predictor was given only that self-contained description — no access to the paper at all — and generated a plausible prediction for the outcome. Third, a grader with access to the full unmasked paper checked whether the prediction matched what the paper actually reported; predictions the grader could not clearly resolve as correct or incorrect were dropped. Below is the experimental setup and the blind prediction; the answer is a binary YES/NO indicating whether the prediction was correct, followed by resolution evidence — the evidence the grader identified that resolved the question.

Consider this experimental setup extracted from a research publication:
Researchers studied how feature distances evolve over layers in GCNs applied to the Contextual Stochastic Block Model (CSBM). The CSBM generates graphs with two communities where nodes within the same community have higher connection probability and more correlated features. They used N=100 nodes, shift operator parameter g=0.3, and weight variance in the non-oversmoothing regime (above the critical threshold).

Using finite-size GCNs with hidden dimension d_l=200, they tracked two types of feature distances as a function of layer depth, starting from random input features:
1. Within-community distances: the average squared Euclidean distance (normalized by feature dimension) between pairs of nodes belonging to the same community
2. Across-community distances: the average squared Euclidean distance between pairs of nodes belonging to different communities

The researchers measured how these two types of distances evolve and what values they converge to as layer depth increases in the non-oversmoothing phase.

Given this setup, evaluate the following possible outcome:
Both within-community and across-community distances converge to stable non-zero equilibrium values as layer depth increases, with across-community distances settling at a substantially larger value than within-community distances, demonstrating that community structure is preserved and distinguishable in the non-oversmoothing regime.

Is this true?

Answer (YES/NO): YES